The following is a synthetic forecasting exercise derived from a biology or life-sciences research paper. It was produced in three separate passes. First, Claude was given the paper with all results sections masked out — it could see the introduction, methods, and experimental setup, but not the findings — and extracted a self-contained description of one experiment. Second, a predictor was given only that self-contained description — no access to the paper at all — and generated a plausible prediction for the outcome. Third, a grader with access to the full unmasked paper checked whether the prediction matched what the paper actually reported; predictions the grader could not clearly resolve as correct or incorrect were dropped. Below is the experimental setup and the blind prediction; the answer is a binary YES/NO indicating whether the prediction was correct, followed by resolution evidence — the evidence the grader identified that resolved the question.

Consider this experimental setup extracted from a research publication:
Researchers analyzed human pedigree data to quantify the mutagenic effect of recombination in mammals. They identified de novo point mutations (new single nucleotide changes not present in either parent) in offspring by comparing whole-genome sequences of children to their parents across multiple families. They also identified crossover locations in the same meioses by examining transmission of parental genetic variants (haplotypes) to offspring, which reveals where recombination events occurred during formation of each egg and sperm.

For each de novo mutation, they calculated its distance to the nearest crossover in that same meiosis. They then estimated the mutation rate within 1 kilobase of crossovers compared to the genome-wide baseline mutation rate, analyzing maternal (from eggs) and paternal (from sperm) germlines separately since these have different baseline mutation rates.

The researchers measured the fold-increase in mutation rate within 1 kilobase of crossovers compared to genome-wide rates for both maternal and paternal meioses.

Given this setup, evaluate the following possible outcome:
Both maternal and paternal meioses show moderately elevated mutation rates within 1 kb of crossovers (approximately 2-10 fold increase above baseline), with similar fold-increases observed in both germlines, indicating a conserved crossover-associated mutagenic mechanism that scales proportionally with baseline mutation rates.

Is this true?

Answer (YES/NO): NO